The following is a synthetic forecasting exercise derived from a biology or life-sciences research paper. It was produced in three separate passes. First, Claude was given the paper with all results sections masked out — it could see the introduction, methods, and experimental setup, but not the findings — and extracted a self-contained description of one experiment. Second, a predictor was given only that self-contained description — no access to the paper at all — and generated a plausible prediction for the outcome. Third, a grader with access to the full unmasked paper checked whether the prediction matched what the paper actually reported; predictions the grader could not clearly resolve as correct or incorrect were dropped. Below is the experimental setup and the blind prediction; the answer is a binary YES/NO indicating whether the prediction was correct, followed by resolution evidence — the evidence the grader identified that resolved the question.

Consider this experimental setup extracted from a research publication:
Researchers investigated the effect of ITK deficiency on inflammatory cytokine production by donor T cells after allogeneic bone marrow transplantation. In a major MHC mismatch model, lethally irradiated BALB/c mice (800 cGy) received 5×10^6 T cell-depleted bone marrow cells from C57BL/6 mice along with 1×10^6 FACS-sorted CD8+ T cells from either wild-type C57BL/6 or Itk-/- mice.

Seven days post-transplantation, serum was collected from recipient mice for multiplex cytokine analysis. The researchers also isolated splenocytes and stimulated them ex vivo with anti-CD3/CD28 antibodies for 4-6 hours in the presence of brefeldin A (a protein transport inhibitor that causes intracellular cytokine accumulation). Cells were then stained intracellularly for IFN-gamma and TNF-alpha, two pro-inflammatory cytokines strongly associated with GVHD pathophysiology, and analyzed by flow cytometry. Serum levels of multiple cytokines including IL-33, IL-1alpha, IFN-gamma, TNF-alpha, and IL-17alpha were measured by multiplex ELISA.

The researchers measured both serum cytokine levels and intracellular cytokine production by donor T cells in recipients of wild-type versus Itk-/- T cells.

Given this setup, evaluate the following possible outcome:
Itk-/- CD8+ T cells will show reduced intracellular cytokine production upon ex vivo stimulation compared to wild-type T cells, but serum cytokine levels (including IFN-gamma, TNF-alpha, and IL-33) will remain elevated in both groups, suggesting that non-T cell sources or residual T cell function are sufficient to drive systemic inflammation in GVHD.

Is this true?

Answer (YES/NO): NO